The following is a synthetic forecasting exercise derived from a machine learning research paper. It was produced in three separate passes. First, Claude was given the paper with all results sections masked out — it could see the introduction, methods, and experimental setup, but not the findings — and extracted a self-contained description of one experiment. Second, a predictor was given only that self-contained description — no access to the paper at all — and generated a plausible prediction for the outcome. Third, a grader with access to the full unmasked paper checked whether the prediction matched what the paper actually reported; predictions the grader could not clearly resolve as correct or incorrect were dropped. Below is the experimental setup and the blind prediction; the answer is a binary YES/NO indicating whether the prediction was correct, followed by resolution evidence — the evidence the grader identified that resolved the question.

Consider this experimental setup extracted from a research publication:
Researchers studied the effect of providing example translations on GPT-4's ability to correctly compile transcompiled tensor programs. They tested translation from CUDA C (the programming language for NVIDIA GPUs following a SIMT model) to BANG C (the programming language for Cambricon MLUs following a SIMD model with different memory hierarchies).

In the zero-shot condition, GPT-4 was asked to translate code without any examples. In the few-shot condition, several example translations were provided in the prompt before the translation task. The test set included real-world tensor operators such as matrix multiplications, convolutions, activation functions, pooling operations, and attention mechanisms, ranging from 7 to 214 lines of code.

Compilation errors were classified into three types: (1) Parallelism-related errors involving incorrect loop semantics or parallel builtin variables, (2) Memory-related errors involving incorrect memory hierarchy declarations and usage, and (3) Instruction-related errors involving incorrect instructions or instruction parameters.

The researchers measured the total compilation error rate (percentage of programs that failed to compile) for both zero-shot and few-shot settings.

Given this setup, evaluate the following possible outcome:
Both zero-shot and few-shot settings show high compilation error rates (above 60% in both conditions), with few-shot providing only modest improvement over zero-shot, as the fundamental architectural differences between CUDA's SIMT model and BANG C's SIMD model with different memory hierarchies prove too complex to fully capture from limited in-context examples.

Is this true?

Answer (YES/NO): NO